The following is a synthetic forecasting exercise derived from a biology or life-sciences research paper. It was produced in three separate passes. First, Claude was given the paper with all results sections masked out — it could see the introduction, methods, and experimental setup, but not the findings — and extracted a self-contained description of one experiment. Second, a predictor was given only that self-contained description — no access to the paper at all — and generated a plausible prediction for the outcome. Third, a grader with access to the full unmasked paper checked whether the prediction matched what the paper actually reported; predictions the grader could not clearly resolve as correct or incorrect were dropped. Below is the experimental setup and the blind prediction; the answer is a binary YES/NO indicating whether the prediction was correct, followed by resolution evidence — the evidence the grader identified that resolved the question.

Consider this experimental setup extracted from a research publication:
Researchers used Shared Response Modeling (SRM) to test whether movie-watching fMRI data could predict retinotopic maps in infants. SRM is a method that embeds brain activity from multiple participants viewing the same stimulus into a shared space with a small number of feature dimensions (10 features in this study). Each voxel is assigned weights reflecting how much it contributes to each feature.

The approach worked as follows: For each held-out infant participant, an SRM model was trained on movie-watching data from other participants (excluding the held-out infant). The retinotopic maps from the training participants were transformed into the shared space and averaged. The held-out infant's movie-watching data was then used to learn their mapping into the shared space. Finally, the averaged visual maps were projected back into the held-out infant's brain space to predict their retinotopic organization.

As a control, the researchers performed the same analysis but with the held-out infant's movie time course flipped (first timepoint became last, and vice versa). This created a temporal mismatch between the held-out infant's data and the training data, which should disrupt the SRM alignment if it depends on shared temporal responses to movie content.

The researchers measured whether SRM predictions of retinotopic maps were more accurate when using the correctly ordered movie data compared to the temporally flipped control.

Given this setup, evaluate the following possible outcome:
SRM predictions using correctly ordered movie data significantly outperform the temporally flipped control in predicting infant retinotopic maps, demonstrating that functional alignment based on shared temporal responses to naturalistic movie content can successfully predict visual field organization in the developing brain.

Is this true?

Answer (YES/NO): YES